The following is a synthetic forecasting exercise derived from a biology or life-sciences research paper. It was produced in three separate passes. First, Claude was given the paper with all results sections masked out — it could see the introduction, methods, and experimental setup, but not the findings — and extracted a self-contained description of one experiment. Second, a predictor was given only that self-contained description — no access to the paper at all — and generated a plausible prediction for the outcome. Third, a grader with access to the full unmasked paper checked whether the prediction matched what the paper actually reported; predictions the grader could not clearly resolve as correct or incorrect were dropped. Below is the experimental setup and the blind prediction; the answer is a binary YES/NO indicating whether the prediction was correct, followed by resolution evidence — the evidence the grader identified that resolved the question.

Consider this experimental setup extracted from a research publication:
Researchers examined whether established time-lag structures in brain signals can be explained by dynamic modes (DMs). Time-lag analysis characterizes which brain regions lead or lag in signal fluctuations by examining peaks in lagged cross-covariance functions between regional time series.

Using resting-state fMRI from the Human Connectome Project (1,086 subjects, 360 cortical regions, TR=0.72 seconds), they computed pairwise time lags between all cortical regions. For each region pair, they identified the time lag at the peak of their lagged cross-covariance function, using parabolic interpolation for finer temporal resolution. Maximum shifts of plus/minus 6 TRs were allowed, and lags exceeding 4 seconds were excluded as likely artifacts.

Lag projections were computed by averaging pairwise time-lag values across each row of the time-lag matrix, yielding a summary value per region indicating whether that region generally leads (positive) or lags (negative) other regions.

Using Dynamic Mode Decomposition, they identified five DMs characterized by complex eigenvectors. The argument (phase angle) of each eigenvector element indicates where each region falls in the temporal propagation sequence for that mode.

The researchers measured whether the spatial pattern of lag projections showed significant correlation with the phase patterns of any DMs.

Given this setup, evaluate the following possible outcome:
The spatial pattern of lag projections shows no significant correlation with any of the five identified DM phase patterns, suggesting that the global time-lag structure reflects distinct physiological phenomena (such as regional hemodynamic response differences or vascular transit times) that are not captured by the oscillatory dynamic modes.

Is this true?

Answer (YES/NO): NO